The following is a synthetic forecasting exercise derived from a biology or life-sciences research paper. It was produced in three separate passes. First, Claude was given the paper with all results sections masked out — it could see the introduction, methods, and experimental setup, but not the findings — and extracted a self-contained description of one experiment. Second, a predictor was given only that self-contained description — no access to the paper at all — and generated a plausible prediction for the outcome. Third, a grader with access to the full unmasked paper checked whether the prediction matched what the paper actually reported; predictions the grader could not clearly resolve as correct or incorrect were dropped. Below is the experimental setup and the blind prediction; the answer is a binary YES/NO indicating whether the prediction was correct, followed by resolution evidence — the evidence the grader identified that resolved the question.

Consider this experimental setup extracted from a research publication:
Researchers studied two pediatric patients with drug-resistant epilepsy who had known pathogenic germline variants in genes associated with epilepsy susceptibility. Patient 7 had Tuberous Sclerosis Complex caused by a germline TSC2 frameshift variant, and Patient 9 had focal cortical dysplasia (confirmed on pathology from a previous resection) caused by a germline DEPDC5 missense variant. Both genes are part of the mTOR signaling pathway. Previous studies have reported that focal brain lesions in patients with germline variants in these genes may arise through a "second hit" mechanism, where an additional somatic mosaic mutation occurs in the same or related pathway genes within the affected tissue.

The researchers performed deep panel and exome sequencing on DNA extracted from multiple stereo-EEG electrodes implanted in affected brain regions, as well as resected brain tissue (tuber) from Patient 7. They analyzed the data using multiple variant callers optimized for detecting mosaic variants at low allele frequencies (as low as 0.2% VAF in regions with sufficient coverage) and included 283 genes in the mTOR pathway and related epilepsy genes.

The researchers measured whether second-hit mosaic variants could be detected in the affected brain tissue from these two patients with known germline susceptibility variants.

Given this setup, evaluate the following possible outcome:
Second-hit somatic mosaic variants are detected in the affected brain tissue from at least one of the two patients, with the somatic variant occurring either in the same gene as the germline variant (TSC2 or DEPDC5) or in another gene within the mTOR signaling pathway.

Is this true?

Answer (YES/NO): NO